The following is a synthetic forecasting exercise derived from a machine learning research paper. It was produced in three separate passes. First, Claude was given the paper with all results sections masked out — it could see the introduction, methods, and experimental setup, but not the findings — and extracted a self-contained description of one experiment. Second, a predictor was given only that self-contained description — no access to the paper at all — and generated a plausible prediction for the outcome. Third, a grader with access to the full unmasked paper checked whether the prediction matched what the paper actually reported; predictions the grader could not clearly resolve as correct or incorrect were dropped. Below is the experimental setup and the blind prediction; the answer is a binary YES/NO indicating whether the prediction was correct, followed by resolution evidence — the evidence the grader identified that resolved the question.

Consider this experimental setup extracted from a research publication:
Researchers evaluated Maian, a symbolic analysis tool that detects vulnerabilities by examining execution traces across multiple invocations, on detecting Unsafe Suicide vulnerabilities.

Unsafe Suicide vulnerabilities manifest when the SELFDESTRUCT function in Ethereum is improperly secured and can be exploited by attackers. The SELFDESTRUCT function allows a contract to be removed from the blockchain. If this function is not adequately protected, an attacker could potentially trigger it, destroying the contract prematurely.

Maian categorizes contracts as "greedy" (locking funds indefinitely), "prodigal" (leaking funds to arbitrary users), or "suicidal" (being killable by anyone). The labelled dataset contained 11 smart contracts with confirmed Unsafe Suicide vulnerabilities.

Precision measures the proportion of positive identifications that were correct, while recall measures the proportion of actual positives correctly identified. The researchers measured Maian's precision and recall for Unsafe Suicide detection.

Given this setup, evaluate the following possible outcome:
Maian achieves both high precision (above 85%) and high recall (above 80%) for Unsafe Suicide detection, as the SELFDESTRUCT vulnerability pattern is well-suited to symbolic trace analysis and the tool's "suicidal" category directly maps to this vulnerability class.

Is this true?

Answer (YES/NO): NO